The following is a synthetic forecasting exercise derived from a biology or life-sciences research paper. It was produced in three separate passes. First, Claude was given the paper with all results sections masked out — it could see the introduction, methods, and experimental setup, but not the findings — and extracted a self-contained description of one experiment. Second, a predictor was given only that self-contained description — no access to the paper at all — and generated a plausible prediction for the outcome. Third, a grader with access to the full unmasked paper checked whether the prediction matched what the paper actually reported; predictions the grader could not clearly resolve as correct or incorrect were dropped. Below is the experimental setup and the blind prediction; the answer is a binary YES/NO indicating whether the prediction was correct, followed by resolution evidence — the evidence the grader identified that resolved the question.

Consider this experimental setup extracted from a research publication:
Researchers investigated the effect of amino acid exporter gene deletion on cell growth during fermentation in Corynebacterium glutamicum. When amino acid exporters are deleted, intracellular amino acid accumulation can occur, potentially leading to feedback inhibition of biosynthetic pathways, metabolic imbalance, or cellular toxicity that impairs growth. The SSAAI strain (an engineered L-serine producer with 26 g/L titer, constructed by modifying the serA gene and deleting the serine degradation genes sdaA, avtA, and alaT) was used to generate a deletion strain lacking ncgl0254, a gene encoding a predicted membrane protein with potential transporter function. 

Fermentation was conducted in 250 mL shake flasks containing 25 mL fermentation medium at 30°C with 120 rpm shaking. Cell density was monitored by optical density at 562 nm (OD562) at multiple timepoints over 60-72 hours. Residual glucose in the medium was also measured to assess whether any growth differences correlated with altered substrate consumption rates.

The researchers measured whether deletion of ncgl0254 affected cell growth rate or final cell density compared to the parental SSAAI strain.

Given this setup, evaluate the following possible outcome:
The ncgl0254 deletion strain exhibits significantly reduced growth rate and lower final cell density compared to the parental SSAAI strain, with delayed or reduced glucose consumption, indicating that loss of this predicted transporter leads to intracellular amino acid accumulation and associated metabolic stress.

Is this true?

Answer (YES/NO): NO